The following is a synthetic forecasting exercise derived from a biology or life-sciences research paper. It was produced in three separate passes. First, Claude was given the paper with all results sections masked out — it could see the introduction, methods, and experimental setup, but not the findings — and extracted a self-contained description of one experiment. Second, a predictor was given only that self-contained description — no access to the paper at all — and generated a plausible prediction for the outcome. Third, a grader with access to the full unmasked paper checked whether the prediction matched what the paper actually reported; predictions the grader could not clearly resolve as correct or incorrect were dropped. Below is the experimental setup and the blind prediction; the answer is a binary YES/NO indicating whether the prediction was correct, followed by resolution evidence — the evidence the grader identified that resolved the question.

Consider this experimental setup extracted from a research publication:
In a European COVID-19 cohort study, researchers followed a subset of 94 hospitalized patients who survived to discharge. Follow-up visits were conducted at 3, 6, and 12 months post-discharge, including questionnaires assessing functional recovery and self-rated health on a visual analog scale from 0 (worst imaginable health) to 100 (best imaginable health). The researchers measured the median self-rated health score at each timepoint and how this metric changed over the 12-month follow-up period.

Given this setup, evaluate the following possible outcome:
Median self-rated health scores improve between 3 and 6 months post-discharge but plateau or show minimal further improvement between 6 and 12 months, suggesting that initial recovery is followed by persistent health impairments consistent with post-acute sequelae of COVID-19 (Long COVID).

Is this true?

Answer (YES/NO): YES